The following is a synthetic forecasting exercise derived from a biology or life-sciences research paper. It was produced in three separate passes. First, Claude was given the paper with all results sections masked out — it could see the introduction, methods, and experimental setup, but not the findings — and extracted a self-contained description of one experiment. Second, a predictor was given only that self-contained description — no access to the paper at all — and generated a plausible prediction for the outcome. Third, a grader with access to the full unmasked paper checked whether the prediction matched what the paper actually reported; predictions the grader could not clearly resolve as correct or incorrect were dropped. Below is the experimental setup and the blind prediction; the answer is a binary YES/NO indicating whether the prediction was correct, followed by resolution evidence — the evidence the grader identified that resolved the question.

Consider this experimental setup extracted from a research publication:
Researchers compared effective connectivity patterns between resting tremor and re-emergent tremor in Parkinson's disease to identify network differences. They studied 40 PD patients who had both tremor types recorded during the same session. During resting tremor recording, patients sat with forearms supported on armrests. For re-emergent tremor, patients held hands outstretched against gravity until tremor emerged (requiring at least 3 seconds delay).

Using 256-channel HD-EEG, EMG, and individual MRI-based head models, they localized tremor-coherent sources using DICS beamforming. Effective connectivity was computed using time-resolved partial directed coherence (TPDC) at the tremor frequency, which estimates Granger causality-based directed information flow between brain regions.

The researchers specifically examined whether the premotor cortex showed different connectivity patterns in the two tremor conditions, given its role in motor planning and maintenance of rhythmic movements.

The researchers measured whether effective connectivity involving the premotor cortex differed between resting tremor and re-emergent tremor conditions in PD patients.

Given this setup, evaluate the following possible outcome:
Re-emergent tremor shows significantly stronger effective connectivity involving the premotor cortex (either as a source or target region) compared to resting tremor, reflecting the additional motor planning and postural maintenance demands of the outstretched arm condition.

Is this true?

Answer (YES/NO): NO